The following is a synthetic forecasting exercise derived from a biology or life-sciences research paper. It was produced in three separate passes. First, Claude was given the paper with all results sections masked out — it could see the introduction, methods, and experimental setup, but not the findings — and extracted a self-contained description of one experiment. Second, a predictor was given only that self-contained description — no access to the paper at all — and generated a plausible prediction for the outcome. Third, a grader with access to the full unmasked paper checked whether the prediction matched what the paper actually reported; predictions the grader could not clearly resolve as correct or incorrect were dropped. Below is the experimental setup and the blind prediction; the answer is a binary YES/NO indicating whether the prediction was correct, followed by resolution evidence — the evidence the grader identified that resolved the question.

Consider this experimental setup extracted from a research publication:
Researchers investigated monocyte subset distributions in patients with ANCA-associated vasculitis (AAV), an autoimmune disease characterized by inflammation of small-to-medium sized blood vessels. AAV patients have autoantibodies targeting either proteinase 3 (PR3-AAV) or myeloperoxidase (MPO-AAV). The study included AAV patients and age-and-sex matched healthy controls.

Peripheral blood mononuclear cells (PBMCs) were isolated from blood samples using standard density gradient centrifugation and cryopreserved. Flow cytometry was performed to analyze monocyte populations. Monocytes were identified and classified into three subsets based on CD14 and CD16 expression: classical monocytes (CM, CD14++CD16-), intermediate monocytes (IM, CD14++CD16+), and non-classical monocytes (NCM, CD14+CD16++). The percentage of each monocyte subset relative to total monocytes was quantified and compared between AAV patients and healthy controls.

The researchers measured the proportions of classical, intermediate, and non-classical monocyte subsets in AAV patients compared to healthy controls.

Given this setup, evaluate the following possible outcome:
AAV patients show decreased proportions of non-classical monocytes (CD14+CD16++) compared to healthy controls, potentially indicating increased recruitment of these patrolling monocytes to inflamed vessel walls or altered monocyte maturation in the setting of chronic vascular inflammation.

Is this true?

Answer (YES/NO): YES